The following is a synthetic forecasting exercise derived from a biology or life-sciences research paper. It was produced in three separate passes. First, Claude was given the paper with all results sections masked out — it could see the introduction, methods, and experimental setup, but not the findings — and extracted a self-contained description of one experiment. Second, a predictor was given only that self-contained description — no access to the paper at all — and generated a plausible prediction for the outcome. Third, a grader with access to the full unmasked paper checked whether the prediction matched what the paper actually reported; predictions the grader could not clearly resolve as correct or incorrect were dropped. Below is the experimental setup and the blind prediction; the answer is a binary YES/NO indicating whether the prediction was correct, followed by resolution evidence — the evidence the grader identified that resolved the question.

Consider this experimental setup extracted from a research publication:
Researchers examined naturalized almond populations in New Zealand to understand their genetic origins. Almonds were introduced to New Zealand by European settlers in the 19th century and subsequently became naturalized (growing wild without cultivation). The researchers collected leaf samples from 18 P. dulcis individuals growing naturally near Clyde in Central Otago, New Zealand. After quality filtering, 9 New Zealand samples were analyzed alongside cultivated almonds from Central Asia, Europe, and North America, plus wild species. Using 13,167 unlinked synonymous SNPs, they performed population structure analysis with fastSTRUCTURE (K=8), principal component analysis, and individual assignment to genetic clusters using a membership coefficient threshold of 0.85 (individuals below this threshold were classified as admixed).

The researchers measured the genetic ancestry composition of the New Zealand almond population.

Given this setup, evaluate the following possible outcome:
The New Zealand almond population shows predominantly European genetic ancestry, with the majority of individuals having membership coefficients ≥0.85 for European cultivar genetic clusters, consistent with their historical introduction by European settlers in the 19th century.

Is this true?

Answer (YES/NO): NO